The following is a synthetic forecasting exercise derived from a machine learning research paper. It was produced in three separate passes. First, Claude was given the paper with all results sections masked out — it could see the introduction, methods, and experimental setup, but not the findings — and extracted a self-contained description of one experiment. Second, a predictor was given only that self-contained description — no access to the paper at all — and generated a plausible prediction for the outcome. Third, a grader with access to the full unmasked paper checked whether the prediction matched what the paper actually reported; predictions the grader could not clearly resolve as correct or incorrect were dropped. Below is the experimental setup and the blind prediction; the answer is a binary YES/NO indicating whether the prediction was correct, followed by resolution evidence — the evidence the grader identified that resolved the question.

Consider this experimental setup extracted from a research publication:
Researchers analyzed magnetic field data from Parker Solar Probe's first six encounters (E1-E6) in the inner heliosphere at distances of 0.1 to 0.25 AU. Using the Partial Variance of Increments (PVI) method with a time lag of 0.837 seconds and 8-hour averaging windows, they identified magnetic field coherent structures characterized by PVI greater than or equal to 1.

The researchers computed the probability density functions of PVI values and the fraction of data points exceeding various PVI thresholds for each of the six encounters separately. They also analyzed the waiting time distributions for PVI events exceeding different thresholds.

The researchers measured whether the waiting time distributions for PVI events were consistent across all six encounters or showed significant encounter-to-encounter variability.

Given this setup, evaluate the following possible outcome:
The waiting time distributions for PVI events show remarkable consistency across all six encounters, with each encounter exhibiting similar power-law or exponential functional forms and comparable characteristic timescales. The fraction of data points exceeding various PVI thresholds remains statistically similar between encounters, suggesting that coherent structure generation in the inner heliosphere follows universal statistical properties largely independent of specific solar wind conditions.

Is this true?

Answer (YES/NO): YES